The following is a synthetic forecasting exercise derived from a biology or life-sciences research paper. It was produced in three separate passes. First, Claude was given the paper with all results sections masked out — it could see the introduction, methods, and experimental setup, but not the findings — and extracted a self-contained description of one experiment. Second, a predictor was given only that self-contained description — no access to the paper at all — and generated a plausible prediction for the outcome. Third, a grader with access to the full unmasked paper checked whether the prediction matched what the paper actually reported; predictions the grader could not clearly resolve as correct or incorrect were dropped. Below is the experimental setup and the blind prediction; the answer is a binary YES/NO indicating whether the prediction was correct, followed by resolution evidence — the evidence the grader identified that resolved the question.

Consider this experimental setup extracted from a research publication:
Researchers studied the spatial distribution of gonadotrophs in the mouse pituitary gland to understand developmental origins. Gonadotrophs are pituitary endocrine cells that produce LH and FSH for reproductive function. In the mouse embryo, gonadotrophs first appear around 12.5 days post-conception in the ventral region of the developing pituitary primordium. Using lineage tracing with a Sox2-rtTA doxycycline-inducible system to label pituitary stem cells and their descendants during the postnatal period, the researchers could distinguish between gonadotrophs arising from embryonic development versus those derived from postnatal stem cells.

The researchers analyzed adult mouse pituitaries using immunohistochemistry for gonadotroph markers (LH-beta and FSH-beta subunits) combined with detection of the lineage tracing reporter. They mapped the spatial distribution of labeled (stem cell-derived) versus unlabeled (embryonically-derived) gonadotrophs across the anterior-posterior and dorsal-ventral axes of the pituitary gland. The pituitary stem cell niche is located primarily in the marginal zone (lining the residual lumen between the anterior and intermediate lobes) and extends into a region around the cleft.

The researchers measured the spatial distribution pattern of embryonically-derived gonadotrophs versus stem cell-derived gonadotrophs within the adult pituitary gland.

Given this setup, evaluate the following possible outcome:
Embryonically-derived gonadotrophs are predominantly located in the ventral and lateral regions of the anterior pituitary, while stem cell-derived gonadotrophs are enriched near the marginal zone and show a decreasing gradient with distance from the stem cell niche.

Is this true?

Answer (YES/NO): NO